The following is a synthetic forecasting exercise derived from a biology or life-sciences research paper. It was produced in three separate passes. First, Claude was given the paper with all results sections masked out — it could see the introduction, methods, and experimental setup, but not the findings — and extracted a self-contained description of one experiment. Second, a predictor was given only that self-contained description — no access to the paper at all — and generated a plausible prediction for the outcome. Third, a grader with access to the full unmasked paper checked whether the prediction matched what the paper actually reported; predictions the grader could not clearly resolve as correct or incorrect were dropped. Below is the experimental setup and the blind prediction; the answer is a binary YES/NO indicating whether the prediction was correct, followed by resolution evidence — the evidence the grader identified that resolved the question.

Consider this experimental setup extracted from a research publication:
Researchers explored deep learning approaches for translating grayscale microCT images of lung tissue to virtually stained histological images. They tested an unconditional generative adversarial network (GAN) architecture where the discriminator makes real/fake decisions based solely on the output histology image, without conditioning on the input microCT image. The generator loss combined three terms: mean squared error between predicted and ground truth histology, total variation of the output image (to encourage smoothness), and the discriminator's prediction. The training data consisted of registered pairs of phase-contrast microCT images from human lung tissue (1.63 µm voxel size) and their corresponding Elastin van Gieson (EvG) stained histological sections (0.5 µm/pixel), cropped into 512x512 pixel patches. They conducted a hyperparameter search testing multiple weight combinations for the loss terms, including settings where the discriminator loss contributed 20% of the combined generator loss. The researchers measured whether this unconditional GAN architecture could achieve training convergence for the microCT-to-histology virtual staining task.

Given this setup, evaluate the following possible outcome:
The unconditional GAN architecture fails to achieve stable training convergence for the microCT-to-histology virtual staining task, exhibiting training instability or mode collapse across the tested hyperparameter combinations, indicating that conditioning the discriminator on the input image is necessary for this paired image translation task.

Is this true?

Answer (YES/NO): YES